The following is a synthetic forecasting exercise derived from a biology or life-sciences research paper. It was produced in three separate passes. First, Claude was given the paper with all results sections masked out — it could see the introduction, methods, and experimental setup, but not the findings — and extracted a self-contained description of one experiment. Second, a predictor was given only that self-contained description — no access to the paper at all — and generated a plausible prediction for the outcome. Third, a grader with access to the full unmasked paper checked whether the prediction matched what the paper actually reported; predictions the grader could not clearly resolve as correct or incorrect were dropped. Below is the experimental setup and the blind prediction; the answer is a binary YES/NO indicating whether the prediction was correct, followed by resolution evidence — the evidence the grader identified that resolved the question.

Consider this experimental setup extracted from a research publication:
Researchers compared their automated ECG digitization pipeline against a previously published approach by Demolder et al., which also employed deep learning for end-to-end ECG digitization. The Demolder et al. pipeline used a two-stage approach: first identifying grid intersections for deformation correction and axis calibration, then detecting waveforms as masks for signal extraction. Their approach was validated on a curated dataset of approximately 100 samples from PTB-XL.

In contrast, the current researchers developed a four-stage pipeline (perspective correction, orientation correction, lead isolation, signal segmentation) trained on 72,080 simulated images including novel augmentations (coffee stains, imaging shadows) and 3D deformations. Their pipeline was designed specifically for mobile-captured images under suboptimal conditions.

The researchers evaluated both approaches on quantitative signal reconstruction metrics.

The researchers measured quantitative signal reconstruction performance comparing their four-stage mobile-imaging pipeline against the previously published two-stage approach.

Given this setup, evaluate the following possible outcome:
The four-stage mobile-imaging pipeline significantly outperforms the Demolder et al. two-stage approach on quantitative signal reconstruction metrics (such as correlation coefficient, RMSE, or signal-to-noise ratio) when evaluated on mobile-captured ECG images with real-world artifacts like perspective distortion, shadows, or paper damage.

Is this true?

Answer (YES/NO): NO